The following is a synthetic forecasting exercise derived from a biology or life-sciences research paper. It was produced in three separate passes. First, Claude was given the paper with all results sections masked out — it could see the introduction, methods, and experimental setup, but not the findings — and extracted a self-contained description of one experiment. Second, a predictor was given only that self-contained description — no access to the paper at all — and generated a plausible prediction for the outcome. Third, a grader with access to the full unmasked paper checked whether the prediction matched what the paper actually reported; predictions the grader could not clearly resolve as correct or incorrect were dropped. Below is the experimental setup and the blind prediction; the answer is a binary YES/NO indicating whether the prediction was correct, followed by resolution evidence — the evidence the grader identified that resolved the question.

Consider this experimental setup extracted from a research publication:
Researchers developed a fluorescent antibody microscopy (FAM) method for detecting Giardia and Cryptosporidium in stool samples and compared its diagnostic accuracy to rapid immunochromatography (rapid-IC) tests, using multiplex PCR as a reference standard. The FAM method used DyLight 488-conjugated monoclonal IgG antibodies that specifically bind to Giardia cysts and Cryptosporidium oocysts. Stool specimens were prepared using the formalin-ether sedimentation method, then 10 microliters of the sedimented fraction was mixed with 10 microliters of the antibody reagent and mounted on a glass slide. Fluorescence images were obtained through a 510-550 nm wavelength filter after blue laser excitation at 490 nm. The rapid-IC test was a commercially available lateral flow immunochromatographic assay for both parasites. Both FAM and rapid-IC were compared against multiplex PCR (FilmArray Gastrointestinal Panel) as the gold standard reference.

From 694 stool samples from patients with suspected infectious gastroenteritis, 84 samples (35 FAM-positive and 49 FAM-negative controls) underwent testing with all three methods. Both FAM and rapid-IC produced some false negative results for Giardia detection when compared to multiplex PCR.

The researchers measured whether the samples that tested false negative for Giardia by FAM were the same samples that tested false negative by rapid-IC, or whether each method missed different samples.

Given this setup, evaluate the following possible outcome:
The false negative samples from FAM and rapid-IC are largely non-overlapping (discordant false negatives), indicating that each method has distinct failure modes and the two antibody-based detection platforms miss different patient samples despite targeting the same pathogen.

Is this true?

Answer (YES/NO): NO